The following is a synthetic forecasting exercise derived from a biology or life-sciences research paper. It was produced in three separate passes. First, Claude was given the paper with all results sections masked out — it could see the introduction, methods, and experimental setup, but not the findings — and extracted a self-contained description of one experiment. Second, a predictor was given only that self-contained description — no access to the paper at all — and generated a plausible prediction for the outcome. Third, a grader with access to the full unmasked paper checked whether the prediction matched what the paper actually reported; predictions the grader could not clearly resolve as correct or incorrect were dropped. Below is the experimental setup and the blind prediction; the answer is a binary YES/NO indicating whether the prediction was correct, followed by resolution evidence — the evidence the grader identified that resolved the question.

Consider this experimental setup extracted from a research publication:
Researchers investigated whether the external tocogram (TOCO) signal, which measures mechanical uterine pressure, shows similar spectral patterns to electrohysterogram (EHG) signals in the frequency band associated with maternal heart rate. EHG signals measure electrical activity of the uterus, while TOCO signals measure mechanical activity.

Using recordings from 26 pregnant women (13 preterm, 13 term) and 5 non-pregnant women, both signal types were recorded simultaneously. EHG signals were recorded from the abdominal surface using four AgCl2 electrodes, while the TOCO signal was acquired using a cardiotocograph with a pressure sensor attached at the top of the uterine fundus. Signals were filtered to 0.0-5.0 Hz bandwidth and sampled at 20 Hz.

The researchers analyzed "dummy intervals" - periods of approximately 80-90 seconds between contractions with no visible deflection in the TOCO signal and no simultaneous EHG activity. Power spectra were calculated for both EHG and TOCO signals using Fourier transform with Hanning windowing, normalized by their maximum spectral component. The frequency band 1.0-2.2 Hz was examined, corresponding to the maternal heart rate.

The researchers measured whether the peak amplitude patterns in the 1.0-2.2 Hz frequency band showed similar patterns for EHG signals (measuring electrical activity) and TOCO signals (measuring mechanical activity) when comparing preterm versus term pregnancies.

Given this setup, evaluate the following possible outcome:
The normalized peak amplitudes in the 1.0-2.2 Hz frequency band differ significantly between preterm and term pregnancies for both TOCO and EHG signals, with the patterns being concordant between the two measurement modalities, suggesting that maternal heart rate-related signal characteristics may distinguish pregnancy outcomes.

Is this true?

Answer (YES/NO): YES